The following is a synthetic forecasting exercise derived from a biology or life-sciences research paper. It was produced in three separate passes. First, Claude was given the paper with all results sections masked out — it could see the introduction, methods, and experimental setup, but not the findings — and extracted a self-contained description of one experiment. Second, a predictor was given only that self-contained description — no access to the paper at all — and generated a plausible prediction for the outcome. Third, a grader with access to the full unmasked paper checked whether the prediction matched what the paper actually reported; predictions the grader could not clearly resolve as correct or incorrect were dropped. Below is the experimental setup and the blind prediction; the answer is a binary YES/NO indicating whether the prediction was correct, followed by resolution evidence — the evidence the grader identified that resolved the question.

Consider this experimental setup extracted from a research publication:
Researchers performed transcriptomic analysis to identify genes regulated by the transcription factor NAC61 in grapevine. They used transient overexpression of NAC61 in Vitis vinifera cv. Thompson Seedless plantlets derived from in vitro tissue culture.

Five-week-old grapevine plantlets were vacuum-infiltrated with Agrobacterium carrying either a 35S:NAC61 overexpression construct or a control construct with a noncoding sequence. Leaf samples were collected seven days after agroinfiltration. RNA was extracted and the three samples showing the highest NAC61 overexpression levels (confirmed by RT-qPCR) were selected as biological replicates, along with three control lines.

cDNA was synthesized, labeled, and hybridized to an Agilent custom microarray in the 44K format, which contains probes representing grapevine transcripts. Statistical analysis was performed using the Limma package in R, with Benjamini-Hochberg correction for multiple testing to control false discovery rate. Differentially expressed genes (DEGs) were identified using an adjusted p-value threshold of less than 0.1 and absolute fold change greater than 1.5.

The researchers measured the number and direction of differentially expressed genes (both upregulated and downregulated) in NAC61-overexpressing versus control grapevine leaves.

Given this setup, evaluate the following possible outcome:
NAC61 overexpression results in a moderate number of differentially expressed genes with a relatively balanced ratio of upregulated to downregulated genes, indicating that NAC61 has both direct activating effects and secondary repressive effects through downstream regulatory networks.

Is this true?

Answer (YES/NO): NO